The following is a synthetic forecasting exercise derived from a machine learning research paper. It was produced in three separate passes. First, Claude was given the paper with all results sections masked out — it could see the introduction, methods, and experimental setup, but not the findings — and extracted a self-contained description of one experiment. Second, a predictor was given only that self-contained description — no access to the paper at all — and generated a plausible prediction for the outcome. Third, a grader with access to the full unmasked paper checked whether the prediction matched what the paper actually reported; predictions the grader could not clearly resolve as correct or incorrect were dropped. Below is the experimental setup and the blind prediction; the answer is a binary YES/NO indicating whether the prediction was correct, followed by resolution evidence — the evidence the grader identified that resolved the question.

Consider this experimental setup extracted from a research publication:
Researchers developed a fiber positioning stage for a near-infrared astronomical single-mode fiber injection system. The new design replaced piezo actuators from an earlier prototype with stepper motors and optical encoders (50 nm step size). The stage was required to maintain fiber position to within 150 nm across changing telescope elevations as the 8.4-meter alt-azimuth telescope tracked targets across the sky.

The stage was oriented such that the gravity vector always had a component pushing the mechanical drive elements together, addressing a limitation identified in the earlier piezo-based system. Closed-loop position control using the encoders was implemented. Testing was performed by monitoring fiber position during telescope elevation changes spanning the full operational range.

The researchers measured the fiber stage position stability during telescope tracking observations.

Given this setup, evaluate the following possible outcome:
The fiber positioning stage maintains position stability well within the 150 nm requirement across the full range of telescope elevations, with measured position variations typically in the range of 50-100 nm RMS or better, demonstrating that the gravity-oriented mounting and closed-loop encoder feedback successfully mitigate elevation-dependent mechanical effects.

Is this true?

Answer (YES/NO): YES